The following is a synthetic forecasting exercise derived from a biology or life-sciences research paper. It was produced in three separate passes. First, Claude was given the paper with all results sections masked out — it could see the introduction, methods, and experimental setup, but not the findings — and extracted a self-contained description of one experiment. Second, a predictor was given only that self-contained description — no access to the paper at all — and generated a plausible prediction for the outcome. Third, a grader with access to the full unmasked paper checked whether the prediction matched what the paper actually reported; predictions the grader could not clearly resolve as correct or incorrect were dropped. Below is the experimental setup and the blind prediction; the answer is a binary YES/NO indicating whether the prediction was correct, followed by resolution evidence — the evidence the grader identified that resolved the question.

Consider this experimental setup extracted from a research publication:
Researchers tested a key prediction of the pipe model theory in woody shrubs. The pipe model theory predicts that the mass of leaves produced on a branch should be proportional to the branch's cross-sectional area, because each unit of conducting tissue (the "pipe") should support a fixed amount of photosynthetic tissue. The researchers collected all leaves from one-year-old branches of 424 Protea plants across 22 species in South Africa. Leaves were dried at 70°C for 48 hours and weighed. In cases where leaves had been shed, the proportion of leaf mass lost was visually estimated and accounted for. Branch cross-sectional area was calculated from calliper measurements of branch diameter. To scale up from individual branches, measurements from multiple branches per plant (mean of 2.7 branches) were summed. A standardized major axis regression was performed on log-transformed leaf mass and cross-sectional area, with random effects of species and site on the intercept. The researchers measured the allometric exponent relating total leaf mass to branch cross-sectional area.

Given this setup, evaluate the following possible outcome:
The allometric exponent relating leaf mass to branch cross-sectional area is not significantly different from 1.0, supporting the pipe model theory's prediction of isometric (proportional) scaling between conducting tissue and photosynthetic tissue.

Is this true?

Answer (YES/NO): YES